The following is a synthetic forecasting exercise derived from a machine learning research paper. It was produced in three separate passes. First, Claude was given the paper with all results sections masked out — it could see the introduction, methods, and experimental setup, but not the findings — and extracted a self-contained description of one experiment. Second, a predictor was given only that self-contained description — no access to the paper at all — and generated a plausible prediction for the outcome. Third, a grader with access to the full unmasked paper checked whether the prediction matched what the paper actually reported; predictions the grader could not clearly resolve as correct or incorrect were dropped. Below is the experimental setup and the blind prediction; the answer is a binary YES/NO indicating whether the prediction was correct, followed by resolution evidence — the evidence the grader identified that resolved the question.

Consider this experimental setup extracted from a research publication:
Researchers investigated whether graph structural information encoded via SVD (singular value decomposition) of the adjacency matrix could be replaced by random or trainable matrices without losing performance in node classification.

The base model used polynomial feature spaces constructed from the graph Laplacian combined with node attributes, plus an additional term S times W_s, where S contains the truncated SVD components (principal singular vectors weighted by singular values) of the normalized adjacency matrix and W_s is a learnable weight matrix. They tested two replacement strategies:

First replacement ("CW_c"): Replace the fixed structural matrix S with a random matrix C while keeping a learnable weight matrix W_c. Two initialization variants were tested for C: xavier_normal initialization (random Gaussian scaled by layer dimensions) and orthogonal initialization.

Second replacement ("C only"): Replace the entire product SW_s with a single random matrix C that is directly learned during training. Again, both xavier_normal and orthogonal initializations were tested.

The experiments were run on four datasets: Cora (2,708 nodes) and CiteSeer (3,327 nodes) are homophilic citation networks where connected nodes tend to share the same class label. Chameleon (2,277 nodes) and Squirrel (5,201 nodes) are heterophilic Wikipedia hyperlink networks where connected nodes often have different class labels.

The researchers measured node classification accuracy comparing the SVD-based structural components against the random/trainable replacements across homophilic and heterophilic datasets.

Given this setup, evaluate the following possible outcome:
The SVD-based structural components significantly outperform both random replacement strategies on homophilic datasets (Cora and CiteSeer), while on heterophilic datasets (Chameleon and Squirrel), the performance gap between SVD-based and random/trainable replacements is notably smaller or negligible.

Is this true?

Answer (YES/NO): NO